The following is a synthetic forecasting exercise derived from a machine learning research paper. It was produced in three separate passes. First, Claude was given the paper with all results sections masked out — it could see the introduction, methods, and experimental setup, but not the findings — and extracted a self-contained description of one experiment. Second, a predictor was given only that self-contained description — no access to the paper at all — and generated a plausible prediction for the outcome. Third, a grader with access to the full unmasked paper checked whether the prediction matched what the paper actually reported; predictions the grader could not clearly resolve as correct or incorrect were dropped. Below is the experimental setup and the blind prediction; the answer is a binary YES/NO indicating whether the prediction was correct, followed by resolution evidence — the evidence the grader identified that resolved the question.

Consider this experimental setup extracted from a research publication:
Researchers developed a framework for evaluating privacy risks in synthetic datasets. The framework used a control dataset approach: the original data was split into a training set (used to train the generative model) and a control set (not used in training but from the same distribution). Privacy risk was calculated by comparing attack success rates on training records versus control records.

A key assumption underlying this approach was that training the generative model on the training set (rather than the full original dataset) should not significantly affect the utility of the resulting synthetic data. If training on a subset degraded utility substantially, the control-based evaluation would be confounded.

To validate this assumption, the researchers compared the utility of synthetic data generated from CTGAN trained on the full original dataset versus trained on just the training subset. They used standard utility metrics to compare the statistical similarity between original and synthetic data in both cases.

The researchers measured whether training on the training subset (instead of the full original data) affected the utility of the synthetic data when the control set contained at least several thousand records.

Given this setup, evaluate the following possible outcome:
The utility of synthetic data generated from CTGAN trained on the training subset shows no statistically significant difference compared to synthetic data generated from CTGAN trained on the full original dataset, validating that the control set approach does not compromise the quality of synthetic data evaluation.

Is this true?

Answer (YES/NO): YES